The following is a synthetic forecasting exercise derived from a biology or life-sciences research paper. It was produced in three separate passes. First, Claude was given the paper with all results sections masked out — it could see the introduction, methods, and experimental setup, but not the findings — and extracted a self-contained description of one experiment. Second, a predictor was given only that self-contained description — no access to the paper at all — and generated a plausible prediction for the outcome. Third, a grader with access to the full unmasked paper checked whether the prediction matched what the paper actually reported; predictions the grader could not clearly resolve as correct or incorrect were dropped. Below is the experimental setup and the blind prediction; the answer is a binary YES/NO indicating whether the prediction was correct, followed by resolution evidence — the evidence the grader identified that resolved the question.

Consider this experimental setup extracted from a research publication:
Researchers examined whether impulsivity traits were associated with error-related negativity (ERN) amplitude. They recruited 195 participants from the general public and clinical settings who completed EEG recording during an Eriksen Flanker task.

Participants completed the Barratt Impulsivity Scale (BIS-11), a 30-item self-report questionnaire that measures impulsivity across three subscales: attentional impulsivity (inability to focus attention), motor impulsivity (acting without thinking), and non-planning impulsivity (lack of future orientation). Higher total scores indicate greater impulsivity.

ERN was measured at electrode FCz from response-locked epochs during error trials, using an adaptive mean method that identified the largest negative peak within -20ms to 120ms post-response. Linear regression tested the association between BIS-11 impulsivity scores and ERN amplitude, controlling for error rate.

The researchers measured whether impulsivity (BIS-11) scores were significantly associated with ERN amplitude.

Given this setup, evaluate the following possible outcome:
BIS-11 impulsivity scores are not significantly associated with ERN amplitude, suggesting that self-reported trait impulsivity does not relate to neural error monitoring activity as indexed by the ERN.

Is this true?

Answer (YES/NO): YES